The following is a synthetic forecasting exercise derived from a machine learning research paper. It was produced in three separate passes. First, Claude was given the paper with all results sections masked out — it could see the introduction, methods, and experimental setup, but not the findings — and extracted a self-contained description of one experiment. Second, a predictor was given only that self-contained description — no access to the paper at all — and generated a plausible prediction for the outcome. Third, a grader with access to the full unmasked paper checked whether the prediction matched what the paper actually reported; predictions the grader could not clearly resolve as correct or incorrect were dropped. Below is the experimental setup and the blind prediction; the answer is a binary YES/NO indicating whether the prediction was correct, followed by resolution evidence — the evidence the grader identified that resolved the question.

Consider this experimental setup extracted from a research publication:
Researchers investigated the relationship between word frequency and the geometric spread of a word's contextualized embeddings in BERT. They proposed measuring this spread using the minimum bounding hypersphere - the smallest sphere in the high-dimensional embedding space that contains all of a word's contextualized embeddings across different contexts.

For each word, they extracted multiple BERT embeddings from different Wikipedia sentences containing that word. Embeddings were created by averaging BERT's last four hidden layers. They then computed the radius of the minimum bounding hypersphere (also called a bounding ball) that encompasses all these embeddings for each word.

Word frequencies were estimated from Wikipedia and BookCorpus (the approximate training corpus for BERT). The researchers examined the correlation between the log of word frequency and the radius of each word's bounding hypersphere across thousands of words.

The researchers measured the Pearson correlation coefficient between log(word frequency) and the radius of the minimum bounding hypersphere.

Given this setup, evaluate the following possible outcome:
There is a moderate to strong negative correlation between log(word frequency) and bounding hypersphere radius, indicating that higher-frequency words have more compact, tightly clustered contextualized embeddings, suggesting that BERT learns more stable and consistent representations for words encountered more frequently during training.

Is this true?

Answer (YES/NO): NO